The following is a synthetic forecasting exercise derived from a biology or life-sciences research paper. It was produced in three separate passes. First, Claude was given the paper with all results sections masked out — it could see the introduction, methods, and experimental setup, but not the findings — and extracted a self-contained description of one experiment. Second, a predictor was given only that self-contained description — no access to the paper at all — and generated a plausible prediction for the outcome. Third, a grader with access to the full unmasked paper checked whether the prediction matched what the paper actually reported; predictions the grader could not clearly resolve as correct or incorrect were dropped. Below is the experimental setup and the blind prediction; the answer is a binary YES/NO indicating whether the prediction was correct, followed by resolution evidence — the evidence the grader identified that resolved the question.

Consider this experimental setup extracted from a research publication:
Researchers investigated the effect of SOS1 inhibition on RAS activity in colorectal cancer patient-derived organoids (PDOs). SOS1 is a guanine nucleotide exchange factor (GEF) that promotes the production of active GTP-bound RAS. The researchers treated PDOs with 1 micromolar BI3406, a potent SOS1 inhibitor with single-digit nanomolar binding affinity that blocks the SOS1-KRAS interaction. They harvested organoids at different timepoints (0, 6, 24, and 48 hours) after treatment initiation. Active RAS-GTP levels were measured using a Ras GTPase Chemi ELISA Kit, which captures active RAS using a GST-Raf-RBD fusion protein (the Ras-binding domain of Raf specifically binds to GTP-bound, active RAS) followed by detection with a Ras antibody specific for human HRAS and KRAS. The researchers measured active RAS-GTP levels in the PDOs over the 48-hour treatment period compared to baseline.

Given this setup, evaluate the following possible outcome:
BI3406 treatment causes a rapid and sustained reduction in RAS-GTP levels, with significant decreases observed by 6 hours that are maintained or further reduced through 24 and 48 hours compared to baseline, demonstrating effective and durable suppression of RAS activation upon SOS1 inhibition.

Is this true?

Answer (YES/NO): NO